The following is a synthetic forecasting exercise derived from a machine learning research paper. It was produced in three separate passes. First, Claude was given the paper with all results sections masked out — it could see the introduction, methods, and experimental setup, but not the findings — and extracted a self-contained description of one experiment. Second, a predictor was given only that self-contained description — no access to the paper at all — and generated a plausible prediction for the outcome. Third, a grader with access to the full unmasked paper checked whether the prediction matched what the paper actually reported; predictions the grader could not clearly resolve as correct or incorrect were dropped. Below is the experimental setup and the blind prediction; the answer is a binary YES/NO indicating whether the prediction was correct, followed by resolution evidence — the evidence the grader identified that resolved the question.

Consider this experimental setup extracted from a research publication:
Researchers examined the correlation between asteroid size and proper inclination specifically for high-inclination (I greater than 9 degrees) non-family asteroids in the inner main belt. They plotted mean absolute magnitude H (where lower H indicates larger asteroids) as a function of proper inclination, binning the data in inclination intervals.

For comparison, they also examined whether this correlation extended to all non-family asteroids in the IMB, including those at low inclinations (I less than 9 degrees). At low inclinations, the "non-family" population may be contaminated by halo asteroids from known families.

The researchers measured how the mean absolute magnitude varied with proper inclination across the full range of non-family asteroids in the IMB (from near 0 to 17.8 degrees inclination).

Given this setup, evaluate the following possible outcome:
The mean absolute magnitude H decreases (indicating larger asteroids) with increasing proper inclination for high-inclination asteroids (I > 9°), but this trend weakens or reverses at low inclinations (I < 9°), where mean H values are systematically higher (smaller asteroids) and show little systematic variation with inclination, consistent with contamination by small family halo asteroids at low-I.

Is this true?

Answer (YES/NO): YES